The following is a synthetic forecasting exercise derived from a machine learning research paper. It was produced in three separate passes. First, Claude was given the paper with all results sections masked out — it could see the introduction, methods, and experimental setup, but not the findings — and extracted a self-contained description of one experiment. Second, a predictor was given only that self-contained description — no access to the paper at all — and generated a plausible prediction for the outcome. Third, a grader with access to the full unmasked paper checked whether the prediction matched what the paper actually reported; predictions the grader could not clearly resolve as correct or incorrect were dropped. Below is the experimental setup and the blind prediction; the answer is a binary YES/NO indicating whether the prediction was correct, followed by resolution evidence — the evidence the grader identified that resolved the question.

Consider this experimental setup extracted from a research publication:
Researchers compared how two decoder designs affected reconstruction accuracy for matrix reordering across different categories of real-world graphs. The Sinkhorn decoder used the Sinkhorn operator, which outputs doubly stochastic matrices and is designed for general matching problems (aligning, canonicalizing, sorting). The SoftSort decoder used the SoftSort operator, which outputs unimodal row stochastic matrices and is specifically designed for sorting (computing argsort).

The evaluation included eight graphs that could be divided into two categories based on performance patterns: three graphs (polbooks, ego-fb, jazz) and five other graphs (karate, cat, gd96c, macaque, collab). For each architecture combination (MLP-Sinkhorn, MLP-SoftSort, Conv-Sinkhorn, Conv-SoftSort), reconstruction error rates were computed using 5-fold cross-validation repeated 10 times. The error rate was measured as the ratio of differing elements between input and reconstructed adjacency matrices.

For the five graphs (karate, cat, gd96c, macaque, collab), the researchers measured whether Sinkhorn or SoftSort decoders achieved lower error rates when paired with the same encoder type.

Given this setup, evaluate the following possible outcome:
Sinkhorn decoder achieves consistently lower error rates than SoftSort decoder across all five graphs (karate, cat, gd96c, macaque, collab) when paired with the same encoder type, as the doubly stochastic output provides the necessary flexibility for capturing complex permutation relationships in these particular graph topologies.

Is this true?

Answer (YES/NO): YES